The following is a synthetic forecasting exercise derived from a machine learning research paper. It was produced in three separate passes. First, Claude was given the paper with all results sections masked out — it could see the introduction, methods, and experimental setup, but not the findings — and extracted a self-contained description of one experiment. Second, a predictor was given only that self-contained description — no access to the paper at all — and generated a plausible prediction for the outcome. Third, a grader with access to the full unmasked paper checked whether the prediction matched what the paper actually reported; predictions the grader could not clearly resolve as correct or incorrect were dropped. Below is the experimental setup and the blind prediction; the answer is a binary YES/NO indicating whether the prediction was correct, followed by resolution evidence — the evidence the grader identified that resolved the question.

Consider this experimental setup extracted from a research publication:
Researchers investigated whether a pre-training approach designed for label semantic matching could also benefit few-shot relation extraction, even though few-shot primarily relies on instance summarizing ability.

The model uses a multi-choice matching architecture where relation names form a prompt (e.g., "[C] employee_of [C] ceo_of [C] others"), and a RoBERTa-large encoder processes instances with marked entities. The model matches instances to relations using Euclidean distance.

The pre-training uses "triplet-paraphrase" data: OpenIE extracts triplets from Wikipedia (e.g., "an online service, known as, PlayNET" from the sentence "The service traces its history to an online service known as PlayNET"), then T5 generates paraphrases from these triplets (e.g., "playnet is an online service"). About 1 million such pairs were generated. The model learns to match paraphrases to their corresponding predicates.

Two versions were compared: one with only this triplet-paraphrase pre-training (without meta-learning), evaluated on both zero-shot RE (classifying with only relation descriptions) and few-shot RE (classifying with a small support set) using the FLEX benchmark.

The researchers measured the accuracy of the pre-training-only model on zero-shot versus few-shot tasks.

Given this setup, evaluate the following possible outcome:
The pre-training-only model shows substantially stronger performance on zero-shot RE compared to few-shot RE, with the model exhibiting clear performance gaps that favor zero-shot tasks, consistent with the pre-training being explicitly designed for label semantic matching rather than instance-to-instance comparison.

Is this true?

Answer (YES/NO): NO